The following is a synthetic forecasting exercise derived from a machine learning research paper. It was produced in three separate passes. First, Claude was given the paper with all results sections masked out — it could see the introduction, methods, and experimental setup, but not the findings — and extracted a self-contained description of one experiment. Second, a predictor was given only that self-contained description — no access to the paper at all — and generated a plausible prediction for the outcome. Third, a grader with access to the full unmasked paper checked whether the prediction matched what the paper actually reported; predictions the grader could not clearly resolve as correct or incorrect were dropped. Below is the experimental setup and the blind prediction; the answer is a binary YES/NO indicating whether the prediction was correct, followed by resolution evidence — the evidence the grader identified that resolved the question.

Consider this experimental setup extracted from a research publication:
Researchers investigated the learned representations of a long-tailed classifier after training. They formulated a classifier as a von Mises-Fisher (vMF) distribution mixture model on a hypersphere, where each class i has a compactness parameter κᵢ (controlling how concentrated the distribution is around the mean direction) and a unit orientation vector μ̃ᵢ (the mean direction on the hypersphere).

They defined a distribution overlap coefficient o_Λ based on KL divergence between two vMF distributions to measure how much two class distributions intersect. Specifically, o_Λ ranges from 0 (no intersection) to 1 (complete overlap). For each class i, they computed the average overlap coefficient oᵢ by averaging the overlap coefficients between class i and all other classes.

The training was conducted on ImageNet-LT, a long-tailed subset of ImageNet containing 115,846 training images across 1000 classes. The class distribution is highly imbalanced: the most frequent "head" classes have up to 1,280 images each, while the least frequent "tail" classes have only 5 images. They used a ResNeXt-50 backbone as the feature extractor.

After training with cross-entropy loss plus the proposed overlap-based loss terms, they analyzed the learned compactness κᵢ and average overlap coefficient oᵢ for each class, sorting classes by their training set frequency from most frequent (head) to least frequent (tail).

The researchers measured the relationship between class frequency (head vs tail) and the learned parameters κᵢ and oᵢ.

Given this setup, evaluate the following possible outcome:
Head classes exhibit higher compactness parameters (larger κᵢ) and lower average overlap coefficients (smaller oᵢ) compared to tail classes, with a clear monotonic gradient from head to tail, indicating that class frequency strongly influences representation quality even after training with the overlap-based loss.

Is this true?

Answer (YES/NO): YES